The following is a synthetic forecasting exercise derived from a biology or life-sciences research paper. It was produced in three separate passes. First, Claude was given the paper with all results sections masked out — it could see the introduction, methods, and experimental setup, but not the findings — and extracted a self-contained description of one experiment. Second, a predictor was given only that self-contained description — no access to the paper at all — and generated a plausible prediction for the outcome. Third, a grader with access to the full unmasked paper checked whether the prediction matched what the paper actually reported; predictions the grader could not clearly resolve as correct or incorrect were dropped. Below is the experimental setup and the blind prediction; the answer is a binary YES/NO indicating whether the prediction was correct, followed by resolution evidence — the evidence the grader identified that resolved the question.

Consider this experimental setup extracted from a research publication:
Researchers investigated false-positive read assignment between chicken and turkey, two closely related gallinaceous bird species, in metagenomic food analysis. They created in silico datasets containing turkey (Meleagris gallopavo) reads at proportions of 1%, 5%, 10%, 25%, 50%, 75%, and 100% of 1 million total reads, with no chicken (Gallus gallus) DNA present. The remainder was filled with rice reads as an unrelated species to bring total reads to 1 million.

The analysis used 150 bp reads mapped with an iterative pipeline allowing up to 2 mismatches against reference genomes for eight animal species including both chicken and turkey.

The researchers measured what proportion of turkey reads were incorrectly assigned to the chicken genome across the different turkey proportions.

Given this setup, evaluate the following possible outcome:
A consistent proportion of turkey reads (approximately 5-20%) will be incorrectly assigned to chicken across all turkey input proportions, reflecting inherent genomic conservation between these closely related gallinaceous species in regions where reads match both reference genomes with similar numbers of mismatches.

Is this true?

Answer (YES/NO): NO